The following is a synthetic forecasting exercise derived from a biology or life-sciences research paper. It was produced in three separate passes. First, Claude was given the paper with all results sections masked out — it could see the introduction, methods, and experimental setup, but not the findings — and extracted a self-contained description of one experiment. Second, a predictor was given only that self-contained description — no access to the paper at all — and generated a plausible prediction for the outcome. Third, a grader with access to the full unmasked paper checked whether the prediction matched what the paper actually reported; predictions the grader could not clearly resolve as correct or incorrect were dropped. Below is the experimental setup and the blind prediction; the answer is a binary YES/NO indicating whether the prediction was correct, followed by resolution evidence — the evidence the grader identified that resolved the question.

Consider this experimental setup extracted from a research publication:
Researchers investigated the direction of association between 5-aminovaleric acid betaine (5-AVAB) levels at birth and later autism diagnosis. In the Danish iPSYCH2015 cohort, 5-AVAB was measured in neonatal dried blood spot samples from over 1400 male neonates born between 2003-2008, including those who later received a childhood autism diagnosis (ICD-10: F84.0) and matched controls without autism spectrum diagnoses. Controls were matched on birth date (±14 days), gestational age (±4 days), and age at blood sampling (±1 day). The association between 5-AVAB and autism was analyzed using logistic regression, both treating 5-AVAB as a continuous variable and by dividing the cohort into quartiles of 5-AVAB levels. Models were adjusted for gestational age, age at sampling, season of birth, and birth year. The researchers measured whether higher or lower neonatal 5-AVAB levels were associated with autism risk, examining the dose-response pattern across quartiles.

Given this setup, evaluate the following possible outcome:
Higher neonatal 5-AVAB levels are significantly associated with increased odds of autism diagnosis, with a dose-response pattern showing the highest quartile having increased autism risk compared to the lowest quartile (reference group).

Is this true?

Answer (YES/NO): YES